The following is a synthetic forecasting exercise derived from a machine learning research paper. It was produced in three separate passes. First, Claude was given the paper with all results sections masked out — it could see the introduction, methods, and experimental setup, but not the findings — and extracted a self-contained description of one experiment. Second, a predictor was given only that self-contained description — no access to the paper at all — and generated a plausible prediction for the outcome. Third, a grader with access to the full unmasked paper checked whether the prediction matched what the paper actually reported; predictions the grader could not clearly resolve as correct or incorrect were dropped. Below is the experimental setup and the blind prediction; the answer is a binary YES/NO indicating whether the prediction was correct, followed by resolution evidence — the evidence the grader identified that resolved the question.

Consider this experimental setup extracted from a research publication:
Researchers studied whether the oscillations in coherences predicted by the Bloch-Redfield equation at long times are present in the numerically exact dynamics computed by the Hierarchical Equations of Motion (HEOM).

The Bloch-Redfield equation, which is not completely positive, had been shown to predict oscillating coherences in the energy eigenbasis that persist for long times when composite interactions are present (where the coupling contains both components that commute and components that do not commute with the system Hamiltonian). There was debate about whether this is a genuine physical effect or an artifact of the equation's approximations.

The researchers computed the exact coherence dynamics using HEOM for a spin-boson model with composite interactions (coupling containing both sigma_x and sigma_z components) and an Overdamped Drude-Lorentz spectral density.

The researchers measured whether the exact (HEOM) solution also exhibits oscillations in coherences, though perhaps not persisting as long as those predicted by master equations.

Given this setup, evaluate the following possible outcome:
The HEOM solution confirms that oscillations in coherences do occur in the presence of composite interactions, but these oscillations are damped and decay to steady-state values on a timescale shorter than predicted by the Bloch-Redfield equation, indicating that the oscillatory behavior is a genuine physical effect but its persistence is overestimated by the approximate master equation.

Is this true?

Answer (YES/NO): YES